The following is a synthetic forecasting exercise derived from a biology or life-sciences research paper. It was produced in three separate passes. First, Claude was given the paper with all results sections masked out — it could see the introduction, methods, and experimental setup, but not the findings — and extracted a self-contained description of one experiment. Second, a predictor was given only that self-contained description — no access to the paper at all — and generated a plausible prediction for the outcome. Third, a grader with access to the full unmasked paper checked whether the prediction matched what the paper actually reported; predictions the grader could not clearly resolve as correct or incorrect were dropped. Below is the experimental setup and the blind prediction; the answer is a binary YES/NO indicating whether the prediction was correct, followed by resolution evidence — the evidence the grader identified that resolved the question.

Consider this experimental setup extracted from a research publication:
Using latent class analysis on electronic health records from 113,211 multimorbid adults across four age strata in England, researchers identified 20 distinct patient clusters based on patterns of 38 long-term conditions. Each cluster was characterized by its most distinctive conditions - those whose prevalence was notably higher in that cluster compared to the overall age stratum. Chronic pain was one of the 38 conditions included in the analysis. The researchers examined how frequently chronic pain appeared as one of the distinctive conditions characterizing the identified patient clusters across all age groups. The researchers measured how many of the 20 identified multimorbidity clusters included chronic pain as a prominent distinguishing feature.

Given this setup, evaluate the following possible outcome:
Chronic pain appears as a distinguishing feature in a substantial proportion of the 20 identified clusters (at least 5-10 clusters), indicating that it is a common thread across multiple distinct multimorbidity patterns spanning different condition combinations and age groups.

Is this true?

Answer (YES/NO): YES